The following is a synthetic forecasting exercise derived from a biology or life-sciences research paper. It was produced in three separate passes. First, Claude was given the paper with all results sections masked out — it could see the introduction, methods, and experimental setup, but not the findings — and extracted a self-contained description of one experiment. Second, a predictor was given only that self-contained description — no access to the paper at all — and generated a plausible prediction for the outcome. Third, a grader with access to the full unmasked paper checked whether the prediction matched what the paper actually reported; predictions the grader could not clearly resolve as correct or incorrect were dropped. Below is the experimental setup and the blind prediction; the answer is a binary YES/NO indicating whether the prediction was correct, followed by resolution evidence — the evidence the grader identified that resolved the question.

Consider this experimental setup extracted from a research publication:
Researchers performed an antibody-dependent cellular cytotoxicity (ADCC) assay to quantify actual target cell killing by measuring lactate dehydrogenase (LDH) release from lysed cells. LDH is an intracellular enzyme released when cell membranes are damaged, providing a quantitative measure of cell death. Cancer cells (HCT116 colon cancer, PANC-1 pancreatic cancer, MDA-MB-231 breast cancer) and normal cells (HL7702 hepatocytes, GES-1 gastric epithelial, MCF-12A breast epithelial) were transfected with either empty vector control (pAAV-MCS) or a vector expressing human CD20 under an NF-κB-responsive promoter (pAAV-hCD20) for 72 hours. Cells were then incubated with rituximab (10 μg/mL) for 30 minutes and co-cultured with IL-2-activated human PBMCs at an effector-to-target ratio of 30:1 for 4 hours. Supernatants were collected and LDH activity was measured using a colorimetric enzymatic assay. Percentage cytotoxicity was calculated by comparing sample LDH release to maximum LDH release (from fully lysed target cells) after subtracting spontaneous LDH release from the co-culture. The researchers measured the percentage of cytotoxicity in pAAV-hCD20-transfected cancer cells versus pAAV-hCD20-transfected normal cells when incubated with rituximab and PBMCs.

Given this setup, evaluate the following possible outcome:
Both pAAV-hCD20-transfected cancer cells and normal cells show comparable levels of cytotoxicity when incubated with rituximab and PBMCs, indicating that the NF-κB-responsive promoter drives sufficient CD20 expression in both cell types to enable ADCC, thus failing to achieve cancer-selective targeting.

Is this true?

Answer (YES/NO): NO